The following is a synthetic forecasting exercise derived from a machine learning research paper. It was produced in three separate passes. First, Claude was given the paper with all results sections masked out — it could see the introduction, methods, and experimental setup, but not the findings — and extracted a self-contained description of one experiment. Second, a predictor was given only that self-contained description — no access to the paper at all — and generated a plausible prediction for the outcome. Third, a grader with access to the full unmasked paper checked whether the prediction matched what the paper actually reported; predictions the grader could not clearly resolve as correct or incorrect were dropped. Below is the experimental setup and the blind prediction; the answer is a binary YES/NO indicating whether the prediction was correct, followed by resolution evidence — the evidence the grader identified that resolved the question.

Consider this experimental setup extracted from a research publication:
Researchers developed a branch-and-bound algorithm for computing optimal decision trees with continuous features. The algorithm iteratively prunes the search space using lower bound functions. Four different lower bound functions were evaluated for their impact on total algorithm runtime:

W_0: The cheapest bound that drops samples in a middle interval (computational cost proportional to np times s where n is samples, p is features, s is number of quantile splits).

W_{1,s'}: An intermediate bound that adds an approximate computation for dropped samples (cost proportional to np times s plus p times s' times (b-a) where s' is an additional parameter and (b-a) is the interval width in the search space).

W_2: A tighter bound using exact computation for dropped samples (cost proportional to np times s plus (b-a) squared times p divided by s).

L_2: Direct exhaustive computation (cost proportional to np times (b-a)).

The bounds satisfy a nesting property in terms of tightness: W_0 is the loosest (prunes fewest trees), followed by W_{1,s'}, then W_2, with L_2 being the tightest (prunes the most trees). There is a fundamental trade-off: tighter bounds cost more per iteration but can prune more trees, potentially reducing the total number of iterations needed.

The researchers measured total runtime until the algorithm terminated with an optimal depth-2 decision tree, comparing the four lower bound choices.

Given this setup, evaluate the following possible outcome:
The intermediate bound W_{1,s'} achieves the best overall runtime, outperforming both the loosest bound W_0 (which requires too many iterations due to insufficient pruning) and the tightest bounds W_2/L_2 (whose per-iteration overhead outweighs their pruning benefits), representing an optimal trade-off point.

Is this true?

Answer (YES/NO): NO